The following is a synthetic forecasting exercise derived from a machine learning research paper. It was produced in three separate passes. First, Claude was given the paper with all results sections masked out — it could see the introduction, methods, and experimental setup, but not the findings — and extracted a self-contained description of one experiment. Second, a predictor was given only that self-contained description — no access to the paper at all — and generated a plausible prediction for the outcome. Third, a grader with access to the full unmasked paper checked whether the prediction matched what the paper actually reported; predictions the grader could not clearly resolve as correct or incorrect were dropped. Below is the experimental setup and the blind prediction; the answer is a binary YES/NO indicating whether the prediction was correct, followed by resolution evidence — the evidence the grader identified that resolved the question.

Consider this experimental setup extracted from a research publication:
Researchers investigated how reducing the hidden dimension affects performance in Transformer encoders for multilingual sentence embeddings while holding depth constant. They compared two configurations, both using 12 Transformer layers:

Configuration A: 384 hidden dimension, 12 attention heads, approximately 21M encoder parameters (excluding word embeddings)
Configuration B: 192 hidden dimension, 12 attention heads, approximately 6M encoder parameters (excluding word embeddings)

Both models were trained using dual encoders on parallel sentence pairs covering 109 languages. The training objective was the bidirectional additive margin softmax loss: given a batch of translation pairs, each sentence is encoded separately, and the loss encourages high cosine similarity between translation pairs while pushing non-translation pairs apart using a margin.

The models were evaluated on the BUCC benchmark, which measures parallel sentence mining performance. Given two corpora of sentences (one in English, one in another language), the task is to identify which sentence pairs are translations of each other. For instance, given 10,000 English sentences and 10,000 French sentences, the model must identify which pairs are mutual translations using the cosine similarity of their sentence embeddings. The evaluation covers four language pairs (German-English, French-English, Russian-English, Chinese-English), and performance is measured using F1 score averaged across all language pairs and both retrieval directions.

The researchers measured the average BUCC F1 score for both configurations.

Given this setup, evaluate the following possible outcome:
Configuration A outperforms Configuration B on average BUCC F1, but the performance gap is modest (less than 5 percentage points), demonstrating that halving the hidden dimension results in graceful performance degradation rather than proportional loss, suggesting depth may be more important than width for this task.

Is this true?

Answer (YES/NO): YES